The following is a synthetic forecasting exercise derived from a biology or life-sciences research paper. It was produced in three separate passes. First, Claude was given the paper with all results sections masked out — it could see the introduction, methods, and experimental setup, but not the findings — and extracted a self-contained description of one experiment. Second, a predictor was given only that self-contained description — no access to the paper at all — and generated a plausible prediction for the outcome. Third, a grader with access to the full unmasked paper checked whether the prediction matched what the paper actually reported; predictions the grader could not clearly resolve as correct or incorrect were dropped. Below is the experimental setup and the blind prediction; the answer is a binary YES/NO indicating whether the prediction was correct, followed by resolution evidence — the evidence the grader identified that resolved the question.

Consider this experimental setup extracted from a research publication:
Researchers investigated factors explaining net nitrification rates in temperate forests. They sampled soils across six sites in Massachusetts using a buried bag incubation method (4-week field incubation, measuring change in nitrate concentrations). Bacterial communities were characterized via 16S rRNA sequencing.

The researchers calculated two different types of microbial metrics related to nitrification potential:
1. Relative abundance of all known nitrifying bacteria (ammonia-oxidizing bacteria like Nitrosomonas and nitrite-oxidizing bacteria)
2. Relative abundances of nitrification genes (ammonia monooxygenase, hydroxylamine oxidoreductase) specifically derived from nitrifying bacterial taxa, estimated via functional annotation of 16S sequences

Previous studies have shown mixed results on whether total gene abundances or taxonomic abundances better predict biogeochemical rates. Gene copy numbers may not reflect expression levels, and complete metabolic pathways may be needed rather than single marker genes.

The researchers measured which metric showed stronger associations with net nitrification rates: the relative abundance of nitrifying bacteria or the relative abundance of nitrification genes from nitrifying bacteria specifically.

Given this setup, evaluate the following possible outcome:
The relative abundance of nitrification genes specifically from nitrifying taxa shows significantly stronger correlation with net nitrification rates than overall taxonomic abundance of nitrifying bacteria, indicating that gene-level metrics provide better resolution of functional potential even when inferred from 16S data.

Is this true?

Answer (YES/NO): NO